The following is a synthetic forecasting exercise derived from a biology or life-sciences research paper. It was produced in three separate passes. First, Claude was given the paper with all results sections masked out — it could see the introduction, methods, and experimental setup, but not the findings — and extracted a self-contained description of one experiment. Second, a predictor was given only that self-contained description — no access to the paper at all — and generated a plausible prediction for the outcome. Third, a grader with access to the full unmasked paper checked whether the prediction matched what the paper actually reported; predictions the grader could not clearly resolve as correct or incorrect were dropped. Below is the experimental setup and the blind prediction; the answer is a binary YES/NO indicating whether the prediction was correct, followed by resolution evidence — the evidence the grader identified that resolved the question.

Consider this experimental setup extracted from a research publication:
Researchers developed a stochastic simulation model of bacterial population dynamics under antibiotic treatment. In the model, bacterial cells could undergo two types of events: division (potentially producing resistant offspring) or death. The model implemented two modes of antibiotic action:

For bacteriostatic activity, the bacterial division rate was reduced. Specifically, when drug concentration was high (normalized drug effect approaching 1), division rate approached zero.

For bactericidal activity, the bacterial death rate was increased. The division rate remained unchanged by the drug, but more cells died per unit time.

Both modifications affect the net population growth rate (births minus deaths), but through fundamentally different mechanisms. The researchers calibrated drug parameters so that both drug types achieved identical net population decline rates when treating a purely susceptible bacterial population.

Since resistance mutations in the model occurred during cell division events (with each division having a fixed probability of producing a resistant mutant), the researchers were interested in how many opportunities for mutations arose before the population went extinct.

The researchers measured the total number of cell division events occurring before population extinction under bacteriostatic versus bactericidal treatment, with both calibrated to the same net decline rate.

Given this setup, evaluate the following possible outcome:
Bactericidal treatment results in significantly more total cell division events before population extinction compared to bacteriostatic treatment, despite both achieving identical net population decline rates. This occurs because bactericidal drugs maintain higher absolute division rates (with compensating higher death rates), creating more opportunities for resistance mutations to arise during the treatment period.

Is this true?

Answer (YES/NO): YES